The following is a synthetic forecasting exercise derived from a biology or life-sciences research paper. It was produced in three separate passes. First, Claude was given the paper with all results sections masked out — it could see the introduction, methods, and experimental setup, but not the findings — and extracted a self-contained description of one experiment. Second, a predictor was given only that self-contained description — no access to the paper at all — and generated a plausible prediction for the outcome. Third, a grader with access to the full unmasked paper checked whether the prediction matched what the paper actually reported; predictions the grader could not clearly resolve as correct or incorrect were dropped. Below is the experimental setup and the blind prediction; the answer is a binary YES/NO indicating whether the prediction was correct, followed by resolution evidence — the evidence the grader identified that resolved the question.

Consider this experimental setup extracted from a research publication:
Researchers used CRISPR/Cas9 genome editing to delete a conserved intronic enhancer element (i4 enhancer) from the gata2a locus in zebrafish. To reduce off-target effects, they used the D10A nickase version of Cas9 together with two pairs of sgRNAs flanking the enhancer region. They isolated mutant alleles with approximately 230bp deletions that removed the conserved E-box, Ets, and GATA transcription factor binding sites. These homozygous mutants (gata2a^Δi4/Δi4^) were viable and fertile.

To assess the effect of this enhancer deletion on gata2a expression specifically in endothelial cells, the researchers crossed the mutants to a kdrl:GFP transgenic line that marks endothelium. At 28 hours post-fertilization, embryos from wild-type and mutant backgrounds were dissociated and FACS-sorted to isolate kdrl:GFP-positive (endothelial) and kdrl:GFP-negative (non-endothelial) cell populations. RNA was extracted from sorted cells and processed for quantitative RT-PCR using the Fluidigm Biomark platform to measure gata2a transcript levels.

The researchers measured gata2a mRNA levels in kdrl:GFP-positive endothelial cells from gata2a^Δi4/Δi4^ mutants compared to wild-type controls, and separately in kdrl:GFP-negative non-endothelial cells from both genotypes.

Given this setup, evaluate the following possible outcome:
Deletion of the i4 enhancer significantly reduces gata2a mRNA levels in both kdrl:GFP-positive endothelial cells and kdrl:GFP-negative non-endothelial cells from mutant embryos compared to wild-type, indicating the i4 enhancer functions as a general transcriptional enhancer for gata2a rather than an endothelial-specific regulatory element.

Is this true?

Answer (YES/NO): NO